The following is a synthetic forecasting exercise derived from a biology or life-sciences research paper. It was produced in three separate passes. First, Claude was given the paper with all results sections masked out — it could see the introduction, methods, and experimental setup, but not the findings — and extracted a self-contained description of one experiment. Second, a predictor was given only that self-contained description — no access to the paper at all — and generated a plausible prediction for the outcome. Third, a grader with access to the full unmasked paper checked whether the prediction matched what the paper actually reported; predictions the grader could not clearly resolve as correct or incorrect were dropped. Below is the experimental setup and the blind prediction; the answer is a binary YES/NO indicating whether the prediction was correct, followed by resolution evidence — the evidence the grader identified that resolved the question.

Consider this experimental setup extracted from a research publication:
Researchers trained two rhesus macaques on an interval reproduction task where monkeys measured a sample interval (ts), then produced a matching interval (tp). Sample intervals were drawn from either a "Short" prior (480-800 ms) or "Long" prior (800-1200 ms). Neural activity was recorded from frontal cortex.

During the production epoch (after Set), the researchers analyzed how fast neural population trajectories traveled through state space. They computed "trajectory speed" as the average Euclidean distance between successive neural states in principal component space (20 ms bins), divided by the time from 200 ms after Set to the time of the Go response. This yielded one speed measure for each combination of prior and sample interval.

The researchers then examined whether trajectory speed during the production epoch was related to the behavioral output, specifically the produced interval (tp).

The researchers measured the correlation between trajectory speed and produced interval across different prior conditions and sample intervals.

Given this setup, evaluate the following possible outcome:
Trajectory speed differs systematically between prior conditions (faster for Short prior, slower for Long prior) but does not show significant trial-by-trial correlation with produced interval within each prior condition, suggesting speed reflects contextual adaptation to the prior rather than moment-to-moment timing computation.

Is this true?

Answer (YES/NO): NO